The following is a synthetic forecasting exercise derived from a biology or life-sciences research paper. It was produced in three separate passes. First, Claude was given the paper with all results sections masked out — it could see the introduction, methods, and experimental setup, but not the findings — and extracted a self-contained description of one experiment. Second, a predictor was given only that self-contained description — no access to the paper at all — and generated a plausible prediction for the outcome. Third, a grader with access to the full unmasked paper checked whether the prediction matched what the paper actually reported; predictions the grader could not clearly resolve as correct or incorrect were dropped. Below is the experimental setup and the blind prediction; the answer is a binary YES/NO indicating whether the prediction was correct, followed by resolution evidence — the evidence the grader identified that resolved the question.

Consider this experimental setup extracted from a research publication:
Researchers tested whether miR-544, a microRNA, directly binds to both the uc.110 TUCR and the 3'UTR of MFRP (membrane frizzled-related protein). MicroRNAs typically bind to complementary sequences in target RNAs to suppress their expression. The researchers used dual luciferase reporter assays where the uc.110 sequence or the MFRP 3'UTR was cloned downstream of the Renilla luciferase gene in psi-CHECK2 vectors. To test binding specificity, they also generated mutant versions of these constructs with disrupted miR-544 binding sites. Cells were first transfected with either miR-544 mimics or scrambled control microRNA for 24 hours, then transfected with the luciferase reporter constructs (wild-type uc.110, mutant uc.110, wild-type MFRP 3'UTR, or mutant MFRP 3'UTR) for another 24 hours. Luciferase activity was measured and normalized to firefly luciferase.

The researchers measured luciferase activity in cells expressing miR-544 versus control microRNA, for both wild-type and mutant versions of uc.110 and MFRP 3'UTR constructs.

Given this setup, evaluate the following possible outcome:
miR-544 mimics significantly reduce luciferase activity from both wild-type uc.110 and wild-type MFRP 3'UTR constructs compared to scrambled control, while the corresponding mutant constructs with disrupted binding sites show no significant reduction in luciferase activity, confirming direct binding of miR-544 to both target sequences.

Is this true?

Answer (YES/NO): YES